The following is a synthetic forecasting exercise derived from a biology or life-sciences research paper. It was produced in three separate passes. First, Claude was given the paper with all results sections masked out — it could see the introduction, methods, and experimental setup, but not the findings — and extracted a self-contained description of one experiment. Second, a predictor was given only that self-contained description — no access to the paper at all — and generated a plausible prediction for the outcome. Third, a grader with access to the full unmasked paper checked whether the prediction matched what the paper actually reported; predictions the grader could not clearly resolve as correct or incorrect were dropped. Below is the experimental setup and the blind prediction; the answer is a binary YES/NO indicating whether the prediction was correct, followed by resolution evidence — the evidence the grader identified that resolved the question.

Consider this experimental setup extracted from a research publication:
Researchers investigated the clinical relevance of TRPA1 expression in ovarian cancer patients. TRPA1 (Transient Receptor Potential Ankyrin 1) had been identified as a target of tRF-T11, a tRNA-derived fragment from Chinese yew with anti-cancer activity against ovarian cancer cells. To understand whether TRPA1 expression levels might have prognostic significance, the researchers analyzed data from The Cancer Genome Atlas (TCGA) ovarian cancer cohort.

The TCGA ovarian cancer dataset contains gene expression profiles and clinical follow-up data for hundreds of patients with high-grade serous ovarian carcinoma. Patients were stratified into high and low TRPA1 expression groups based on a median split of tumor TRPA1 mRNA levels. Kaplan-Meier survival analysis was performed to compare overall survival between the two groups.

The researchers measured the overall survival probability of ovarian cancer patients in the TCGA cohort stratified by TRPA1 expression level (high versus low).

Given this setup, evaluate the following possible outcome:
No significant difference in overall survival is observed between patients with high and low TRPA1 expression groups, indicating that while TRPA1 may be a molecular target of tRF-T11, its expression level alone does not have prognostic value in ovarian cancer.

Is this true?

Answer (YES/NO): NO